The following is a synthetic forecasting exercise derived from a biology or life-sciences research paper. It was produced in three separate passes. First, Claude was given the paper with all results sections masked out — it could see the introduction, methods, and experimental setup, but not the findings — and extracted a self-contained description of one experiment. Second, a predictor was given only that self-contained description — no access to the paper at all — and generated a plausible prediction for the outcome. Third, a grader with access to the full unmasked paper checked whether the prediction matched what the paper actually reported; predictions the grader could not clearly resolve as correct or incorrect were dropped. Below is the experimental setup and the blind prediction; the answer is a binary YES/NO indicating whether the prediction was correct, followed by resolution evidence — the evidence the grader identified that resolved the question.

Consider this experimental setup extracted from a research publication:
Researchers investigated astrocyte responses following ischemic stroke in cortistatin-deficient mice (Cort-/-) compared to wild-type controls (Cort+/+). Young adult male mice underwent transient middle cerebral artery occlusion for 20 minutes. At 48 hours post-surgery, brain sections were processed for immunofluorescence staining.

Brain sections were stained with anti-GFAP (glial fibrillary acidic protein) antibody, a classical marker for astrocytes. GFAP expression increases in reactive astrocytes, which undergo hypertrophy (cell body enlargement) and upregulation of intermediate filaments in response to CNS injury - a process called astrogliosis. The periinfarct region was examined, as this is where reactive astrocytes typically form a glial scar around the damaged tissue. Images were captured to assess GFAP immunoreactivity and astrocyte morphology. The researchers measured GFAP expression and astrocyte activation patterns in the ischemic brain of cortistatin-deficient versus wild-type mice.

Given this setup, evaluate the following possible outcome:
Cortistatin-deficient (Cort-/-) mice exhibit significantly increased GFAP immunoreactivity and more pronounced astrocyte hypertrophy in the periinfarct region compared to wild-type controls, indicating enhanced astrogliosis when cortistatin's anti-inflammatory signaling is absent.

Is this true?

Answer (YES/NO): NO